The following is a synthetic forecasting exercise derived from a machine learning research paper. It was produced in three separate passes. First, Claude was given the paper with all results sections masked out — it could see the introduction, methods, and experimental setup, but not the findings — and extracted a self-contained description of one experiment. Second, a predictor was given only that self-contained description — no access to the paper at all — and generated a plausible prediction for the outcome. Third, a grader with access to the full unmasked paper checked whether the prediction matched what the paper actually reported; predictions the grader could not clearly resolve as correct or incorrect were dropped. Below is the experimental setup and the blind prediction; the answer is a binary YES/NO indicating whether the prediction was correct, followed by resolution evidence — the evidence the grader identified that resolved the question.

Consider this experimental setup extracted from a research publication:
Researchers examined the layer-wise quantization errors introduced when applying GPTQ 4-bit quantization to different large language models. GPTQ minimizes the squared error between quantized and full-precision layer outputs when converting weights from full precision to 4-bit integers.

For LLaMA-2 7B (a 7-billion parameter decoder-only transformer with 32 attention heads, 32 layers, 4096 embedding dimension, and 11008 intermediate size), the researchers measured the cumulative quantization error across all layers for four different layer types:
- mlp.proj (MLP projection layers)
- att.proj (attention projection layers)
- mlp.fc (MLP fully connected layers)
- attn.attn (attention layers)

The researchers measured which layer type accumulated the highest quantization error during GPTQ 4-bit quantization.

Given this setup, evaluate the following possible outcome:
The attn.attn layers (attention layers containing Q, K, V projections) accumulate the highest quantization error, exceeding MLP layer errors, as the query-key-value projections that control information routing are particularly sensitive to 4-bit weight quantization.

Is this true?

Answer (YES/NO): YES